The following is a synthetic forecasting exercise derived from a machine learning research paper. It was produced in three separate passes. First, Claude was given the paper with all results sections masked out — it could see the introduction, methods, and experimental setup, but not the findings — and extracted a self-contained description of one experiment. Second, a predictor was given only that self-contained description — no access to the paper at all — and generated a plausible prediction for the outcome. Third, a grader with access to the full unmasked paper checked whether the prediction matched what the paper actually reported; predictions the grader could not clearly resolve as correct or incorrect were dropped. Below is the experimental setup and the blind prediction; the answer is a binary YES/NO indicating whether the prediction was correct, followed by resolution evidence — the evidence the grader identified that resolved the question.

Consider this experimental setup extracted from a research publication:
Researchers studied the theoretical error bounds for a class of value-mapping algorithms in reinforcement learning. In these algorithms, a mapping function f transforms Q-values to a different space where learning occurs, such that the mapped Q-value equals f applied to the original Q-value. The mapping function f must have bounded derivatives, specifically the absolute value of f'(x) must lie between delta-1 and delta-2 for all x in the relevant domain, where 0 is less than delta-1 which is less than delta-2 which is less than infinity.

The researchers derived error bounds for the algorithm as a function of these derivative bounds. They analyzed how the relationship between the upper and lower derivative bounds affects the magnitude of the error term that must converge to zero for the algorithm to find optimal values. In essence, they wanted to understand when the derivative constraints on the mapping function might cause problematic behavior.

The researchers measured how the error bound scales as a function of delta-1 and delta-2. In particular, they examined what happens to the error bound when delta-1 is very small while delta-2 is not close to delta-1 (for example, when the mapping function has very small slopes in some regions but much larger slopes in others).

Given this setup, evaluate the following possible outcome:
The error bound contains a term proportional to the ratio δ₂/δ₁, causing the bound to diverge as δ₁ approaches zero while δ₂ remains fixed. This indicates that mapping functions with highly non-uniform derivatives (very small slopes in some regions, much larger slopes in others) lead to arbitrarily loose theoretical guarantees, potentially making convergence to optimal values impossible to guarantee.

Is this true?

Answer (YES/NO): YES